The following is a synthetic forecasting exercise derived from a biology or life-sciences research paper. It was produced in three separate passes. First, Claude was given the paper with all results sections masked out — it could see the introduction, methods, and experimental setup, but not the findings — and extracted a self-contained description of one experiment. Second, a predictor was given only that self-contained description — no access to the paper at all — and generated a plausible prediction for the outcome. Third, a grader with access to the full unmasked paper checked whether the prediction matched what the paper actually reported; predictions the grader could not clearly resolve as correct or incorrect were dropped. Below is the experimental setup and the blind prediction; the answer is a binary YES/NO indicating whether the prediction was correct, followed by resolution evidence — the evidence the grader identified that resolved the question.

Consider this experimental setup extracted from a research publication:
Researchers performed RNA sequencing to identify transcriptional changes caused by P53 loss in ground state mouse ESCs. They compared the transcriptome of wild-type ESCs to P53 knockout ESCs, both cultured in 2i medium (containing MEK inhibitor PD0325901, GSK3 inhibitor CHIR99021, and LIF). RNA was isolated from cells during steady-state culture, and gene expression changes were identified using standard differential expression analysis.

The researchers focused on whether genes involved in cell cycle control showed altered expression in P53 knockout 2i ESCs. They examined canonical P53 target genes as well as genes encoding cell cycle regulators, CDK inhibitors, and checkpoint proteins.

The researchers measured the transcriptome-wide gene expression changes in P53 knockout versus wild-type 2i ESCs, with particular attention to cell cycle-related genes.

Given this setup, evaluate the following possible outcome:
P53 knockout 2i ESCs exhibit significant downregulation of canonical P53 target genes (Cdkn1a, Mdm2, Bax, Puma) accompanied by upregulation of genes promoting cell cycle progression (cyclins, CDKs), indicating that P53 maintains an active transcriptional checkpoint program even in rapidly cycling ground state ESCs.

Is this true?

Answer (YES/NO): NO